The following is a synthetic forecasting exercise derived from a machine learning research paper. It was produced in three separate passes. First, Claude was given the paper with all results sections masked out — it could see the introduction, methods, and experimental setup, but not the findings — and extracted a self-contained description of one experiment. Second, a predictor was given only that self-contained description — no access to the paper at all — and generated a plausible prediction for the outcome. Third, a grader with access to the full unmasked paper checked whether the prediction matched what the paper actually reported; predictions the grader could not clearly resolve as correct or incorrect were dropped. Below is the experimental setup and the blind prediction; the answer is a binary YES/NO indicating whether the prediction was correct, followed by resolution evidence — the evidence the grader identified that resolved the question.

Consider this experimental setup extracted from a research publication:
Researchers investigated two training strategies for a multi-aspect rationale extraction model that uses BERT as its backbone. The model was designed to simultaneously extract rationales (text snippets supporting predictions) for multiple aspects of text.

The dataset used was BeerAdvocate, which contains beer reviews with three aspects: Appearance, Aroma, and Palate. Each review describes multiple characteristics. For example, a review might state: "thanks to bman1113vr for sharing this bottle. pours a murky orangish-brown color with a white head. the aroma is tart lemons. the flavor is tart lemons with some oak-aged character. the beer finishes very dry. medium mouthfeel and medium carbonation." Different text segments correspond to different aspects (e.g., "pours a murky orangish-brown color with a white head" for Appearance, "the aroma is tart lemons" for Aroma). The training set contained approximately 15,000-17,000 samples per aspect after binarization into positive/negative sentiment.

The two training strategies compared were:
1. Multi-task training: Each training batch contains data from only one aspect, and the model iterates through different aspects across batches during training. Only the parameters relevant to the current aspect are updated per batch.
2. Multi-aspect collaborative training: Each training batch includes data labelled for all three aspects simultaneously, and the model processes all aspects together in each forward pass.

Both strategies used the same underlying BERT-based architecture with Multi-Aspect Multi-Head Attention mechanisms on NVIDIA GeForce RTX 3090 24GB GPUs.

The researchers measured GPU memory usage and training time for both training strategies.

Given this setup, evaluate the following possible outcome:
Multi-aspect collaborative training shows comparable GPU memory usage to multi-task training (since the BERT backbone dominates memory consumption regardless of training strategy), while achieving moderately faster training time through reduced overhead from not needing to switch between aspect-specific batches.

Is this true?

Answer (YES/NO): NO